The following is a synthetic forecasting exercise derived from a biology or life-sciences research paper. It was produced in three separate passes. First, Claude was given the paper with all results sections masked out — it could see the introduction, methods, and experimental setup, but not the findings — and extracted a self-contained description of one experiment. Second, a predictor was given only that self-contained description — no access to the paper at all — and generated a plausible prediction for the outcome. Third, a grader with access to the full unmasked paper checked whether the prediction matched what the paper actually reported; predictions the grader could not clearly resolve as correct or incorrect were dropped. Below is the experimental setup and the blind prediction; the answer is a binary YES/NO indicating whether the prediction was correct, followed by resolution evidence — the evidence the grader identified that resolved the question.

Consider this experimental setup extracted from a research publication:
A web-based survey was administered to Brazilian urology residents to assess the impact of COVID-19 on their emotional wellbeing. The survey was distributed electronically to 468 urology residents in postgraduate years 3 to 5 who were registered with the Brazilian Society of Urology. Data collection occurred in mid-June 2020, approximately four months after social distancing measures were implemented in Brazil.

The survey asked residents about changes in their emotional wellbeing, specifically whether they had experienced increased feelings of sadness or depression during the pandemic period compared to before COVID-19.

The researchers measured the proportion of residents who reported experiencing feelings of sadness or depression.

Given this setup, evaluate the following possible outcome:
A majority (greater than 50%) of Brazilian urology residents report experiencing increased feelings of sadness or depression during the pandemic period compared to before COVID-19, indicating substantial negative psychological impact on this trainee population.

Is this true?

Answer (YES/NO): NO